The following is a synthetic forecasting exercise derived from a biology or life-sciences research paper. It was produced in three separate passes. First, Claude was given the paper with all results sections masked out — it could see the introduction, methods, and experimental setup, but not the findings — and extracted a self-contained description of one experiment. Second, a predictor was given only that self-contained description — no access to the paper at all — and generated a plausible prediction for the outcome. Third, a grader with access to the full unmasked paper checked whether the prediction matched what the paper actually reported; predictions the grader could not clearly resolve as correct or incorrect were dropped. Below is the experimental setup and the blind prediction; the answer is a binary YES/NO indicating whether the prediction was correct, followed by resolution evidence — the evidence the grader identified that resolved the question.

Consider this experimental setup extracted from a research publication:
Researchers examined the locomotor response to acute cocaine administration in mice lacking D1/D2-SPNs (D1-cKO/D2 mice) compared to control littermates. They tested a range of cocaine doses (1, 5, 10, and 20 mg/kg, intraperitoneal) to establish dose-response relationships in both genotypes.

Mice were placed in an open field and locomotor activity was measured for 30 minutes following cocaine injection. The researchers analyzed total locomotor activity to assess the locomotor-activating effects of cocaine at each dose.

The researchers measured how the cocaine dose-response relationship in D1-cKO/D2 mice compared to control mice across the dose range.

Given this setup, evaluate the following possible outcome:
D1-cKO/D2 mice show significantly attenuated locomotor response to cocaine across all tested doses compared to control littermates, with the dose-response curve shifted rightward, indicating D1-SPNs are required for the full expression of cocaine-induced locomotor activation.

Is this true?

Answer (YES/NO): NO